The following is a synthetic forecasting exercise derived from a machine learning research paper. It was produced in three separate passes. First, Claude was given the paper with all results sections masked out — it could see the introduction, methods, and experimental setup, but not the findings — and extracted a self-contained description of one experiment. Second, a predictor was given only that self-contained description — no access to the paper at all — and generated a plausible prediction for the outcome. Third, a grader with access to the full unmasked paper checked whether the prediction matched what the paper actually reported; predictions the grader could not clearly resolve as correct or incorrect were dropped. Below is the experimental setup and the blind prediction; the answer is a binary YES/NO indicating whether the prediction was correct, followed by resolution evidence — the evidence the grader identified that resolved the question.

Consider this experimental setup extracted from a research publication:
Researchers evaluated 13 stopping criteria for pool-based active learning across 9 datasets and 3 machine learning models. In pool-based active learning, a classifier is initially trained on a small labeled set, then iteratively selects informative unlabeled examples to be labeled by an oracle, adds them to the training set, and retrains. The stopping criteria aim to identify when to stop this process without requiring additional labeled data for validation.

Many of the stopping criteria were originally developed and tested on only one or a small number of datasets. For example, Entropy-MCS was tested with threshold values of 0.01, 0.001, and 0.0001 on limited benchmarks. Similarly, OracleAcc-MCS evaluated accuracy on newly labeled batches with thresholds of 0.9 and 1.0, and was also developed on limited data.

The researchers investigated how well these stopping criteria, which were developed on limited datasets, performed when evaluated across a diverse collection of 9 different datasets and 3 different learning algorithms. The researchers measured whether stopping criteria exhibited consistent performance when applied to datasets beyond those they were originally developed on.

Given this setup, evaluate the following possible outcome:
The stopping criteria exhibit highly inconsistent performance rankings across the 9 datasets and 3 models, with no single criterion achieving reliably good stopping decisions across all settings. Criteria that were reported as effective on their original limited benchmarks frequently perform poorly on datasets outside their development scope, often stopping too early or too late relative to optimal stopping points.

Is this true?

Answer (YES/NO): NO